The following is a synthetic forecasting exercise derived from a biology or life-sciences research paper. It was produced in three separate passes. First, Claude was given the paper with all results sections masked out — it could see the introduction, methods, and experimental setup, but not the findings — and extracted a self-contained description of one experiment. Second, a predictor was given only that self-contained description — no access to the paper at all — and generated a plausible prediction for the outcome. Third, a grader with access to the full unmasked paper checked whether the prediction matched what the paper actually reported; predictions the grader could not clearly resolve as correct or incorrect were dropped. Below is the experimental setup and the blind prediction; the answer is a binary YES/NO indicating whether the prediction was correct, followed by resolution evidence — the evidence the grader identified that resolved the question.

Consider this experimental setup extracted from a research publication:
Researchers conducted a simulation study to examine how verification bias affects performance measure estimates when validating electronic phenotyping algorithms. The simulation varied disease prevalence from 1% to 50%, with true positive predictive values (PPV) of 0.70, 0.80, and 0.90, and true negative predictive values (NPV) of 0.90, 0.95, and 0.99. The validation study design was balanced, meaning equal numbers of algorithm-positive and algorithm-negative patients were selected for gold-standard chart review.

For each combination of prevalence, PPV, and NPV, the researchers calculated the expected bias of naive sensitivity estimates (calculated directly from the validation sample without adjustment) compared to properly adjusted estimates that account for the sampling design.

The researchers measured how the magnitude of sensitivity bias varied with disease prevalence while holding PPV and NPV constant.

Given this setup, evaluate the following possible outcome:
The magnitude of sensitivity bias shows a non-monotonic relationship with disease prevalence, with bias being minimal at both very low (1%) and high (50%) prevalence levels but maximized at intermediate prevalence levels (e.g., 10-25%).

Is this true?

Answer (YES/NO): NO